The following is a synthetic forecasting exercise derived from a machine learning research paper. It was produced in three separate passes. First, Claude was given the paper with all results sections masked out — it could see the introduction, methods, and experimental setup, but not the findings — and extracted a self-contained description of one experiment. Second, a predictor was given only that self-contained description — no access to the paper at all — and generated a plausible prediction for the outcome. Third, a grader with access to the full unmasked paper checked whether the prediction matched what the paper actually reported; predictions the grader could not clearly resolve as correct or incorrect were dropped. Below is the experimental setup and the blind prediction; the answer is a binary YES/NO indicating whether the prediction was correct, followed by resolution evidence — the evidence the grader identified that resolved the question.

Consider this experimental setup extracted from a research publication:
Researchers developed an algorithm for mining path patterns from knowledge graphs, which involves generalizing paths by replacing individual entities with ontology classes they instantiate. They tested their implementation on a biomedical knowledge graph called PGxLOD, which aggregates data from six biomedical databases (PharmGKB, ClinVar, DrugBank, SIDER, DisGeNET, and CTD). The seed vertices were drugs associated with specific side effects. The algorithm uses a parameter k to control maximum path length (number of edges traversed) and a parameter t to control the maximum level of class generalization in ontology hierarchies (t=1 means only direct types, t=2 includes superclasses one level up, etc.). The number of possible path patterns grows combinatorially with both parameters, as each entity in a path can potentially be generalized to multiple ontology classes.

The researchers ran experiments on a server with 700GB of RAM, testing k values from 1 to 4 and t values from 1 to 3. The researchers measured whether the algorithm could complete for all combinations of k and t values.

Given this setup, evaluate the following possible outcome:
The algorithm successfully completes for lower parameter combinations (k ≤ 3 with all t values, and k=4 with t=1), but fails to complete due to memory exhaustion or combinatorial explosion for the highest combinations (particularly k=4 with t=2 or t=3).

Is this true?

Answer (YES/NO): YES